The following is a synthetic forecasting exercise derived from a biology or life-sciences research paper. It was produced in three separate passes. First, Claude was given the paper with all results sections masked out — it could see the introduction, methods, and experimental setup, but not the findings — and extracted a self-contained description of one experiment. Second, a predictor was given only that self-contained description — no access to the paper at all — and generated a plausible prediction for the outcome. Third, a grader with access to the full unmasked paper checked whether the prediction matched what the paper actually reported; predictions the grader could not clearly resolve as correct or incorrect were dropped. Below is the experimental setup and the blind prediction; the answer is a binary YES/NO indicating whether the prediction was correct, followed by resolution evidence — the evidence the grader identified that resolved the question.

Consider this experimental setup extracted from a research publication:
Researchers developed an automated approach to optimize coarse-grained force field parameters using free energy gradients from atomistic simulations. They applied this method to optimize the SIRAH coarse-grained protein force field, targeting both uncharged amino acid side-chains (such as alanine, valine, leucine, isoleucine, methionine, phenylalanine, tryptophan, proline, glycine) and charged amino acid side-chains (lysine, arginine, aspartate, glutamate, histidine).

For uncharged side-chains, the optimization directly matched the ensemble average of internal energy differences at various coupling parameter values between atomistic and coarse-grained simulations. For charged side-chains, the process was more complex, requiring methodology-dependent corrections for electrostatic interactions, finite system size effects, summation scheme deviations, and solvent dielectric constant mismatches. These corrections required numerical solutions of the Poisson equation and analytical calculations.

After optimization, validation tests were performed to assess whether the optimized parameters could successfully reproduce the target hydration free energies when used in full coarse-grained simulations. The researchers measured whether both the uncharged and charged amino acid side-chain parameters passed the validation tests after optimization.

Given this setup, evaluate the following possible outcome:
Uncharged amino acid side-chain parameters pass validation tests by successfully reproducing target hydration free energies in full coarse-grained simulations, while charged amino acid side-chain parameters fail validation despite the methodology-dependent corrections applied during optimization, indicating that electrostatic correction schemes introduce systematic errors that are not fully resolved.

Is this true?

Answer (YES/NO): NO